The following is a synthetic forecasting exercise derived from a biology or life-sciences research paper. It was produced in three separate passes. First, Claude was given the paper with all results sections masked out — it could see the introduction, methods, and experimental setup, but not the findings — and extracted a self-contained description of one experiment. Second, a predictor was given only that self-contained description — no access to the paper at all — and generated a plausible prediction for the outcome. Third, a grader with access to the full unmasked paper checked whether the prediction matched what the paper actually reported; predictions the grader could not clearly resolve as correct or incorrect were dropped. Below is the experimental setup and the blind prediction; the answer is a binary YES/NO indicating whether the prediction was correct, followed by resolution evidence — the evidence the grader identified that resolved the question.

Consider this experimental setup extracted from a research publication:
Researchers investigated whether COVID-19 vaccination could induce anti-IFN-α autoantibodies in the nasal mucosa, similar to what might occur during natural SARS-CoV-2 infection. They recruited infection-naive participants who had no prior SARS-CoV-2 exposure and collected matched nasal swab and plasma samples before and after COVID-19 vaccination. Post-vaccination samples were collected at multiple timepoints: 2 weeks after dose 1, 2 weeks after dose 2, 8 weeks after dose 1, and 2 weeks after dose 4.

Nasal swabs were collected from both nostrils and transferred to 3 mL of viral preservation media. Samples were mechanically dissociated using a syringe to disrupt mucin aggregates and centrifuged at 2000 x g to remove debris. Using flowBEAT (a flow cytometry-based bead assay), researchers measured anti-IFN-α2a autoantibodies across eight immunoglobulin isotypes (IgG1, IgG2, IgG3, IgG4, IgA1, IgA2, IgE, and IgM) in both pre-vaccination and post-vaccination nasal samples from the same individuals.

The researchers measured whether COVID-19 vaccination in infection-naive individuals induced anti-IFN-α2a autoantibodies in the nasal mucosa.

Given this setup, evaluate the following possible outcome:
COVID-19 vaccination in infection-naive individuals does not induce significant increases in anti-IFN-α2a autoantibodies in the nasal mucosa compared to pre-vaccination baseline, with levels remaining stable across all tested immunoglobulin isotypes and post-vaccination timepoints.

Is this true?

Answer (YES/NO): YES